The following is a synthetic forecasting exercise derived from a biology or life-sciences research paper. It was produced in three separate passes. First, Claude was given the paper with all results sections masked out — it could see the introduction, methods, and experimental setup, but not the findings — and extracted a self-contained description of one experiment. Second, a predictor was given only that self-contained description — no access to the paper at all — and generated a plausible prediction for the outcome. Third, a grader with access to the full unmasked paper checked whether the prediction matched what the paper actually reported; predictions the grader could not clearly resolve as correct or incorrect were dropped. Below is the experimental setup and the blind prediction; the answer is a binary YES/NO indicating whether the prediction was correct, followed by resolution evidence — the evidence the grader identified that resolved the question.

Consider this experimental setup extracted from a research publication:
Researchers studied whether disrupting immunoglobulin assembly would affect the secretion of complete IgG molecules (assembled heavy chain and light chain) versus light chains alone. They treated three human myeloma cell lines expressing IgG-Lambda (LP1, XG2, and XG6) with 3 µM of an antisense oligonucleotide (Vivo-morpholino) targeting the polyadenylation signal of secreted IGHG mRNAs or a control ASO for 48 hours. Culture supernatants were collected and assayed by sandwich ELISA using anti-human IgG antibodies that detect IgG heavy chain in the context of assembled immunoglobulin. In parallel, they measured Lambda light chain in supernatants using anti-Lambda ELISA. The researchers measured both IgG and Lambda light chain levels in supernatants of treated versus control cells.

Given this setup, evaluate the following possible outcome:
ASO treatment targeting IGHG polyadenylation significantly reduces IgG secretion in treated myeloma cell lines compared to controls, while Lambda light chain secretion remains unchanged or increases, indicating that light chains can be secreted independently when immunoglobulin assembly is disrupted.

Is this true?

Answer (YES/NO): YES